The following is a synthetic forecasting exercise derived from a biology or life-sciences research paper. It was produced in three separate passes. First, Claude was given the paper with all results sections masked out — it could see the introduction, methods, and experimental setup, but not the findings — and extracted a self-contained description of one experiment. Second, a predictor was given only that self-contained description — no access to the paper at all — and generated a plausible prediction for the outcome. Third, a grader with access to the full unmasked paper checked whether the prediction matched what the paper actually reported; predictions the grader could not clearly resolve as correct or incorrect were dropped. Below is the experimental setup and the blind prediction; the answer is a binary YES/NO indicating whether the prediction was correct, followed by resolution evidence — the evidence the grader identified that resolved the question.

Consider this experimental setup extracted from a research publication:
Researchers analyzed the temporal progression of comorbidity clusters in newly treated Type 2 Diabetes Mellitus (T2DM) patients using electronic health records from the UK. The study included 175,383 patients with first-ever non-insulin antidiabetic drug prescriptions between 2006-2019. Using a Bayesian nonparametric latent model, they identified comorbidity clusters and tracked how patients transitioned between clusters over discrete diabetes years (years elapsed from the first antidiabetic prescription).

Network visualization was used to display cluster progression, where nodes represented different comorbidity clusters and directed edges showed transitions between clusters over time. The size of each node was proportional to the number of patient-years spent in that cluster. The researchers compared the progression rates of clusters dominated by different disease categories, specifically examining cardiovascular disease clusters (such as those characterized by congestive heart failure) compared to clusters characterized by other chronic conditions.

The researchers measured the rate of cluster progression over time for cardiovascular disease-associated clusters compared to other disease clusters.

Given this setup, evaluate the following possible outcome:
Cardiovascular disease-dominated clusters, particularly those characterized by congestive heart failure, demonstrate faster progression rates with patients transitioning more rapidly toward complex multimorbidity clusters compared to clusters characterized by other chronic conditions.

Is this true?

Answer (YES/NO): YES